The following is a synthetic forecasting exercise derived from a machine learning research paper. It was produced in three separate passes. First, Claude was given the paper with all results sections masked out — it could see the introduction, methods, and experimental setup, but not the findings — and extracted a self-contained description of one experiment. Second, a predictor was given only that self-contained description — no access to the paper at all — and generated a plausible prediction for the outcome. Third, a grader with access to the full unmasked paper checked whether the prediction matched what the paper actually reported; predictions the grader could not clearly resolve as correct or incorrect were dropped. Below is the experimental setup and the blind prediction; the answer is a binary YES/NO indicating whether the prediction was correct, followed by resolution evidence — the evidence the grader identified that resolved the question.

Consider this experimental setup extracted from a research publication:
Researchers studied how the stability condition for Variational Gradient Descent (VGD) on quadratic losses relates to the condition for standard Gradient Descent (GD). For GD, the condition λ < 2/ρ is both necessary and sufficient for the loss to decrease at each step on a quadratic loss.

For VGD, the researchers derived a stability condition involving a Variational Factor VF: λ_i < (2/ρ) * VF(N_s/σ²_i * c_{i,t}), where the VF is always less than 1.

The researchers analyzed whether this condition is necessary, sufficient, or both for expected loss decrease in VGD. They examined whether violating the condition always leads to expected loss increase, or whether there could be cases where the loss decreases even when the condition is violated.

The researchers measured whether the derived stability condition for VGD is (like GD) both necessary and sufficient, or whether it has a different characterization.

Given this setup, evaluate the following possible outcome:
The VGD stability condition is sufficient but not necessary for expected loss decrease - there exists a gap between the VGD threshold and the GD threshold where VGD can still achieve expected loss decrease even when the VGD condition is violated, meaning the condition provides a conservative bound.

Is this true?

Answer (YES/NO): YES